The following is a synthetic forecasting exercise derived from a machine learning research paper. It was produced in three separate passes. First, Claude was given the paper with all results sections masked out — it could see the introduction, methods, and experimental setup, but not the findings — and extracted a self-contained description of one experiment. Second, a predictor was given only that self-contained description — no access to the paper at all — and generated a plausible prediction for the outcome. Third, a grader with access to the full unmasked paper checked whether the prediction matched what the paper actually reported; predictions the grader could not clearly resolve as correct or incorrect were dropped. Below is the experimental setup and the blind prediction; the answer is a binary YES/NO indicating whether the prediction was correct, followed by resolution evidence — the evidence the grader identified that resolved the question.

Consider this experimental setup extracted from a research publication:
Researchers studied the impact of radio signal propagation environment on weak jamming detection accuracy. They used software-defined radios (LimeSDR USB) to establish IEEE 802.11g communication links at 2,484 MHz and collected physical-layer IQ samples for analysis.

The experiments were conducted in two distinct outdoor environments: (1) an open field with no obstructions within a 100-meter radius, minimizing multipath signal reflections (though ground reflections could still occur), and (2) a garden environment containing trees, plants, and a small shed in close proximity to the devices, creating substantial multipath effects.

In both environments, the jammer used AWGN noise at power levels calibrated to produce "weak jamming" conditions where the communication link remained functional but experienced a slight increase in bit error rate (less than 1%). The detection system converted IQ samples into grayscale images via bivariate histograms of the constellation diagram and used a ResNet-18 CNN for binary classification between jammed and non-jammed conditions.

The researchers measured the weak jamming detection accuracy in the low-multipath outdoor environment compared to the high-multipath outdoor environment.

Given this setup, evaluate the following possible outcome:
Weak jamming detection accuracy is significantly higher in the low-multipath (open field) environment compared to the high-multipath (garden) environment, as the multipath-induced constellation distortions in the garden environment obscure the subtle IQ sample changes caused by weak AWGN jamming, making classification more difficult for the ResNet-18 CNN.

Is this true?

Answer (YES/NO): NO